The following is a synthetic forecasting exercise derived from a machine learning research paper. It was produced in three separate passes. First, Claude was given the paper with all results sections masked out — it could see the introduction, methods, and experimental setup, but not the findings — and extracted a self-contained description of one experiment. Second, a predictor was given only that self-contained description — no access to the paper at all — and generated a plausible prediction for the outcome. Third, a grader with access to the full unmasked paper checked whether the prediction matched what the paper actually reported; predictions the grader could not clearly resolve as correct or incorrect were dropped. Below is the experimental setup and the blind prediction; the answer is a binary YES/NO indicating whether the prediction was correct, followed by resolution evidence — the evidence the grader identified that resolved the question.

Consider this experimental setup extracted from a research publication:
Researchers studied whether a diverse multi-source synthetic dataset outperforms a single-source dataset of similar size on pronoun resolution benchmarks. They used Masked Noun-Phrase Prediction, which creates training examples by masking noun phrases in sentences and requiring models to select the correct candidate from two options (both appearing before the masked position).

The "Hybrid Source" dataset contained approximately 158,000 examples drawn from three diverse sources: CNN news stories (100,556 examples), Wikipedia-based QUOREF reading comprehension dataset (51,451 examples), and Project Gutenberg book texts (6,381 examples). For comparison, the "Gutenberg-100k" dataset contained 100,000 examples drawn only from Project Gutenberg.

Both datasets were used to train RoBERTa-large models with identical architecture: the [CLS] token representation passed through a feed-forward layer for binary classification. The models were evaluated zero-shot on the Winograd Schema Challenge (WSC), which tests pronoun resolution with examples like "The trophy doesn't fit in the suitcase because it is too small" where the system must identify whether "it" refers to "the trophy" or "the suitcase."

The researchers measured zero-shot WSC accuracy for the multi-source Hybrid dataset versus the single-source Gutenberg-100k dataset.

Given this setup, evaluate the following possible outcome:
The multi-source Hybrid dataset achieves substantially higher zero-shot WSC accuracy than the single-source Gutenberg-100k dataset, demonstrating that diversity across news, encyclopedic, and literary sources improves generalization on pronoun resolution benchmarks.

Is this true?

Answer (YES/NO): YES